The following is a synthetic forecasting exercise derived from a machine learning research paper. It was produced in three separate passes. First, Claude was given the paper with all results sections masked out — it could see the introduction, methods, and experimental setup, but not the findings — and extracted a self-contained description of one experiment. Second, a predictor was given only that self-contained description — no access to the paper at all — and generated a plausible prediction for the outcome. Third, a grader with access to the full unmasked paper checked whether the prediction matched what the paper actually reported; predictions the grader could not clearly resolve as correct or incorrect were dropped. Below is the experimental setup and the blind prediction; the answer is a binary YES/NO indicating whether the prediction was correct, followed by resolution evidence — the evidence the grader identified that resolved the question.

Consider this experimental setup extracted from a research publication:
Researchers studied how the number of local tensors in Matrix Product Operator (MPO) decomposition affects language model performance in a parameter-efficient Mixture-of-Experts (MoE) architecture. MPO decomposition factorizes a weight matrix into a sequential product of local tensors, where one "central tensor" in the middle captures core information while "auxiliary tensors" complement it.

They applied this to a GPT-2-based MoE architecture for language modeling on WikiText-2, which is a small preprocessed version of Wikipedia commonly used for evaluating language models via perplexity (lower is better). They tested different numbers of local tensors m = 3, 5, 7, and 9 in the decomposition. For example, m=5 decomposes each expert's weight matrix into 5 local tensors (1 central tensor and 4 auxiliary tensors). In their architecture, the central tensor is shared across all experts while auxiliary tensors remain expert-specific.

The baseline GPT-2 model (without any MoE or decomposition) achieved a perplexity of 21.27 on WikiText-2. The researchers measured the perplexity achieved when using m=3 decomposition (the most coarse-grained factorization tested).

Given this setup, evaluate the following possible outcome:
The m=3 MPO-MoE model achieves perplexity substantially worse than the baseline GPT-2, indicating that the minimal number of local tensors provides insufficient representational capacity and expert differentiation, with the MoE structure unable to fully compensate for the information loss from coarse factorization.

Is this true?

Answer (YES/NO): YES